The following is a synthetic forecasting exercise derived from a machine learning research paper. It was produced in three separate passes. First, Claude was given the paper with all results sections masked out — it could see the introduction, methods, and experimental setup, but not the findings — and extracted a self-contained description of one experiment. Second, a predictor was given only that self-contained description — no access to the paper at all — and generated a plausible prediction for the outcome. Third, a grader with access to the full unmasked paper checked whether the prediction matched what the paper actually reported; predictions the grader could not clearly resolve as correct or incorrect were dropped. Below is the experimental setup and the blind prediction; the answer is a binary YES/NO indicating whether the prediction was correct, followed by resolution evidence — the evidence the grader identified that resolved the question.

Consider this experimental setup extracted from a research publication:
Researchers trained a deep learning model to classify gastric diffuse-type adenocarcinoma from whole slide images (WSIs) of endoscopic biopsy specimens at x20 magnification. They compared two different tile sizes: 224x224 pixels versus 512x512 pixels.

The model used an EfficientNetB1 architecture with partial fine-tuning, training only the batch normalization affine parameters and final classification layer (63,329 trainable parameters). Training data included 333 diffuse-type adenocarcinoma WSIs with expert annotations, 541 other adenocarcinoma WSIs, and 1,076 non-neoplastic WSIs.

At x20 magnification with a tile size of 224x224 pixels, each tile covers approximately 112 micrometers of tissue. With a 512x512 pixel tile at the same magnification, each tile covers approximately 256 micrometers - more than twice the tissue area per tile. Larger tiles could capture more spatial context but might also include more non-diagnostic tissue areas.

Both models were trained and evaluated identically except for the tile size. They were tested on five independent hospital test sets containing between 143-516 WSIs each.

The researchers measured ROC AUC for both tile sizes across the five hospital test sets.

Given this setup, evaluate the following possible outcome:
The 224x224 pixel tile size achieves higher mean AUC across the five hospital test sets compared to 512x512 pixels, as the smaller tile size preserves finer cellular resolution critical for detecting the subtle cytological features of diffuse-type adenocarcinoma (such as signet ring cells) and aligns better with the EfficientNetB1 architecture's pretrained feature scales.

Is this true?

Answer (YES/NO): NO